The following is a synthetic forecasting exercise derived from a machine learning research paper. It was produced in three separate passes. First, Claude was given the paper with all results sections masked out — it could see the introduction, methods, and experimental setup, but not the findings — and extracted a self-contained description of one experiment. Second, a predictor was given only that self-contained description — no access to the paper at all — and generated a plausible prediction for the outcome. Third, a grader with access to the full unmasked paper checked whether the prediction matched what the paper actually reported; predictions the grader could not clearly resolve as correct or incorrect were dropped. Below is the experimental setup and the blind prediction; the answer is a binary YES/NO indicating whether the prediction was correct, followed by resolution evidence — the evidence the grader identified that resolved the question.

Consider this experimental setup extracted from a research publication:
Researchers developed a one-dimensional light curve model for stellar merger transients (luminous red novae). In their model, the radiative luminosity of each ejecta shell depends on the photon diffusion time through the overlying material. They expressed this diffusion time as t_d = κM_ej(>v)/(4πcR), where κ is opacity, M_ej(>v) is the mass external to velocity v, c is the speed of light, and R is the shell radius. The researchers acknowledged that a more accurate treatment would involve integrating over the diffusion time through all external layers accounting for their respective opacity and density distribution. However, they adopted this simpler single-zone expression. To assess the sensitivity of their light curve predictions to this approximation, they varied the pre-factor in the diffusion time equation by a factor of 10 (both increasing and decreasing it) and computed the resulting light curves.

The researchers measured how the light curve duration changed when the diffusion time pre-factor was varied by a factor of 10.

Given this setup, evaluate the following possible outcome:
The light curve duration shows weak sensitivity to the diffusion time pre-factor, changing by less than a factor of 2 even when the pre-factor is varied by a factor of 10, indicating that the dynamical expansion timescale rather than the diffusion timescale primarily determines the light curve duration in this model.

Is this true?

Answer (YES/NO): YES